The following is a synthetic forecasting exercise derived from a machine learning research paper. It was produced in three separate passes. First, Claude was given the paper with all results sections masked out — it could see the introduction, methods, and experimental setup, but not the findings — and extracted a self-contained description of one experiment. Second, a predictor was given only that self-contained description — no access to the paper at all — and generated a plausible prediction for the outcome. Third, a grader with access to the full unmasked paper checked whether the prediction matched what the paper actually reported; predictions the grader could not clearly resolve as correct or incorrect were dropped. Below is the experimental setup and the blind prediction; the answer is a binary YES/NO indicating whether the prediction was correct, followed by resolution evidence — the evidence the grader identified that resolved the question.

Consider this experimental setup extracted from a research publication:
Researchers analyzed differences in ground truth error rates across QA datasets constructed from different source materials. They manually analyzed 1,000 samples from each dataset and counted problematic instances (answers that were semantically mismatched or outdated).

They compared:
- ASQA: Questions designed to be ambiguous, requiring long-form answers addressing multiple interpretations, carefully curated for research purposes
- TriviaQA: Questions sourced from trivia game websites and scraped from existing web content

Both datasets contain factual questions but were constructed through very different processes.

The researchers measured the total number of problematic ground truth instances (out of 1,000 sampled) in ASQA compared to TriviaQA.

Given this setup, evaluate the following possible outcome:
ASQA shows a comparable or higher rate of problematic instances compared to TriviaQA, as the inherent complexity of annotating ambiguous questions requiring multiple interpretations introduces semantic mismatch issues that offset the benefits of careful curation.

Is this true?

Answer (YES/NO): NO